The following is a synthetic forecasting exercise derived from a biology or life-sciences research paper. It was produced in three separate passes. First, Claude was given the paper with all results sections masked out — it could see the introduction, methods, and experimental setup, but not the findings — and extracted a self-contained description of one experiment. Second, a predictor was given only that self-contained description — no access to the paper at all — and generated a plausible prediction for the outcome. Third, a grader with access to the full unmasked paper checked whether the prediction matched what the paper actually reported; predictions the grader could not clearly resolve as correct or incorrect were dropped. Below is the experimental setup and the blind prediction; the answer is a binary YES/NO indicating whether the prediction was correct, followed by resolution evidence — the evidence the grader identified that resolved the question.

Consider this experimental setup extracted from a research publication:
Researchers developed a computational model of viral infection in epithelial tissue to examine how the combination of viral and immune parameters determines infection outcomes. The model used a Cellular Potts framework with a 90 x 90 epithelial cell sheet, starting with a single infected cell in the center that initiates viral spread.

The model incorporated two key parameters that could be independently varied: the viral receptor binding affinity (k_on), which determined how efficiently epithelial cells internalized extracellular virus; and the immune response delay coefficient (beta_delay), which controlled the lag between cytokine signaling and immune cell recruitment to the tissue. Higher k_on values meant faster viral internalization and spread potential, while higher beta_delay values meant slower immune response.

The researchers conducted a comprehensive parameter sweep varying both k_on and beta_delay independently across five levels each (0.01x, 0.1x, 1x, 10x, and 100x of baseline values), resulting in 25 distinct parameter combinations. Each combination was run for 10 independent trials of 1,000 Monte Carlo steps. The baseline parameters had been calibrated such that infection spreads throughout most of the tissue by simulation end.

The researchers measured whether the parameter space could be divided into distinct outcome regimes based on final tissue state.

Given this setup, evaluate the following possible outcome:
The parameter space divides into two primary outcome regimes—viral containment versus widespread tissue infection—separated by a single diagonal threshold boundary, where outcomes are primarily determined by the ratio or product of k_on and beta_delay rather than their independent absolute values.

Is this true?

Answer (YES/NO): NO